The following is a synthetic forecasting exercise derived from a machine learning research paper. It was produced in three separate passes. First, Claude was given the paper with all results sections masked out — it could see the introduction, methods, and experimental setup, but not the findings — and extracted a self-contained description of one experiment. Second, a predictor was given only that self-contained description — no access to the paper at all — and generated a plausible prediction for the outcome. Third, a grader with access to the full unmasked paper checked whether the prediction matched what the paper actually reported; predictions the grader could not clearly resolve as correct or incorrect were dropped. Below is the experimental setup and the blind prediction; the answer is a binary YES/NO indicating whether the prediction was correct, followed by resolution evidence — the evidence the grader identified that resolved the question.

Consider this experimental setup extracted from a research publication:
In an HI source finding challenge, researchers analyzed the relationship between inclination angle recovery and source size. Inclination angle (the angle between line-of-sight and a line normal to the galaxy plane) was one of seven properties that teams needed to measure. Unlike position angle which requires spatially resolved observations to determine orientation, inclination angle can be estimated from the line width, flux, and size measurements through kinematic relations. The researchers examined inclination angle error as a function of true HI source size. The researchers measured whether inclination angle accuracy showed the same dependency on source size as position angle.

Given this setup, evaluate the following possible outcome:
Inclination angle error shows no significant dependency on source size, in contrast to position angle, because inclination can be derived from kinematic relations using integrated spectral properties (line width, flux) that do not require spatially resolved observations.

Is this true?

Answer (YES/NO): YES